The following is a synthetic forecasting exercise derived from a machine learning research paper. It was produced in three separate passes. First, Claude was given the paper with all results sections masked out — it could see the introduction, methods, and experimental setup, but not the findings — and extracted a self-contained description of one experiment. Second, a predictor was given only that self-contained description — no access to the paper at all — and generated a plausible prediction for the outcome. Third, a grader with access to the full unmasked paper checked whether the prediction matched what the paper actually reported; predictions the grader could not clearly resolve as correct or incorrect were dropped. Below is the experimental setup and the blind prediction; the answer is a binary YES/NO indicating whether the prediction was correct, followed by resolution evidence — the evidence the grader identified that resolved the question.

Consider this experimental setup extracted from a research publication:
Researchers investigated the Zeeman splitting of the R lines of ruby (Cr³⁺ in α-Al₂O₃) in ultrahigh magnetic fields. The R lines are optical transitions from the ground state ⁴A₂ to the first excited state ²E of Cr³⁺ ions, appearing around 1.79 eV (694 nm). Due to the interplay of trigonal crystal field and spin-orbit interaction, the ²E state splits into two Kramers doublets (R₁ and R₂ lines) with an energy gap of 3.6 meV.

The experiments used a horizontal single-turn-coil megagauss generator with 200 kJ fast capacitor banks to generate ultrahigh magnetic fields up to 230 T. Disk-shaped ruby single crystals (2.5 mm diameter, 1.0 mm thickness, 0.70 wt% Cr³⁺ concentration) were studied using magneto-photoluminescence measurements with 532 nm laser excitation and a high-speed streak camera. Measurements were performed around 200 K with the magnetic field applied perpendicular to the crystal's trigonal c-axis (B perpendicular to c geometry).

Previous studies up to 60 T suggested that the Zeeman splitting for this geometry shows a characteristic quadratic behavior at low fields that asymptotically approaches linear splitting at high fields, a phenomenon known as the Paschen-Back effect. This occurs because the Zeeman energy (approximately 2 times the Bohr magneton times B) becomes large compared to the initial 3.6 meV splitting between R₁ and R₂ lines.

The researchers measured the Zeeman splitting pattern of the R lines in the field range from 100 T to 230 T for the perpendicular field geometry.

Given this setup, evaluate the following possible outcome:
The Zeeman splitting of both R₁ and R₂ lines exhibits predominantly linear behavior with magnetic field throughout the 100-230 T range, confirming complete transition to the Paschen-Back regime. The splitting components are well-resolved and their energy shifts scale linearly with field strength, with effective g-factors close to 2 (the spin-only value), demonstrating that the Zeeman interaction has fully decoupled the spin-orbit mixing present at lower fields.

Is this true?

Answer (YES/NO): NO